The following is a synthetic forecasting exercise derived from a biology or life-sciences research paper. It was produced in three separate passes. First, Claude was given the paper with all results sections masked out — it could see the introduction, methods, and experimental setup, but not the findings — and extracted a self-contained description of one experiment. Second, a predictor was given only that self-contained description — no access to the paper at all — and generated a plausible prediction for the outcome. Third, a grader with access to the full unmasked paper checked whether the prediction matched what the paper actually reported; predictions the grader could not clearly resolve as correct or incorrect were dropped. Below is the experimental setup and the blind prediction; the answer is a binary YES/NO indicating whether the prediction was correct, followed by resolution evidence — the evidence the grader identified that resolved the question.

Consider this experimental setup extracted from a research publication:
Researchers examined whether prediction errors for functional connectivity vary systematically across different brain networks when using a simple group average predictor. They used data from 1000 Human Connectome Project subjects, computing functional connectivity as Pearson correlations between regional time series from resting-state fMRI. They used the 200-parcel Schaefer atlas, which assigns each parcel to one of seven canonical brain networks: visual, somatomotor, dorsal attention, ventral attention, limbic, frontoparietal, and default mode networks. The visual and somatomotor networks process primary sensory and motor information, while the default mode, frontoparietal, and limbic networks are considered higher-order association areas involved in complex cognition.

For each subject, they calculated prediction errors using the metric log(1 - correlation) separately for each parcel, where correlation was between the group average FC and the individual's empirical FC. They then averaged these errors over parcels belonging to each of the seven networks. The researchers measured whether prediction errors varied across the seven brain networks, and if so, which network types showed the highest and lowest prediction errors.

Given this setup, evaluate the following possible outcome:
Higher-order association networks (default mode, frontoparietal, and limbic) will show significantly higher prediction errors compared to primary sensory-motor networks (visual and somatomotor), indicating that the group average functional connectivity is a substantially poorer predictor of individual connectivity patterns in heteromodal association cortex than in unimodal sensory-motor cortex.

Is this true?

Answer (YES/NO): YES